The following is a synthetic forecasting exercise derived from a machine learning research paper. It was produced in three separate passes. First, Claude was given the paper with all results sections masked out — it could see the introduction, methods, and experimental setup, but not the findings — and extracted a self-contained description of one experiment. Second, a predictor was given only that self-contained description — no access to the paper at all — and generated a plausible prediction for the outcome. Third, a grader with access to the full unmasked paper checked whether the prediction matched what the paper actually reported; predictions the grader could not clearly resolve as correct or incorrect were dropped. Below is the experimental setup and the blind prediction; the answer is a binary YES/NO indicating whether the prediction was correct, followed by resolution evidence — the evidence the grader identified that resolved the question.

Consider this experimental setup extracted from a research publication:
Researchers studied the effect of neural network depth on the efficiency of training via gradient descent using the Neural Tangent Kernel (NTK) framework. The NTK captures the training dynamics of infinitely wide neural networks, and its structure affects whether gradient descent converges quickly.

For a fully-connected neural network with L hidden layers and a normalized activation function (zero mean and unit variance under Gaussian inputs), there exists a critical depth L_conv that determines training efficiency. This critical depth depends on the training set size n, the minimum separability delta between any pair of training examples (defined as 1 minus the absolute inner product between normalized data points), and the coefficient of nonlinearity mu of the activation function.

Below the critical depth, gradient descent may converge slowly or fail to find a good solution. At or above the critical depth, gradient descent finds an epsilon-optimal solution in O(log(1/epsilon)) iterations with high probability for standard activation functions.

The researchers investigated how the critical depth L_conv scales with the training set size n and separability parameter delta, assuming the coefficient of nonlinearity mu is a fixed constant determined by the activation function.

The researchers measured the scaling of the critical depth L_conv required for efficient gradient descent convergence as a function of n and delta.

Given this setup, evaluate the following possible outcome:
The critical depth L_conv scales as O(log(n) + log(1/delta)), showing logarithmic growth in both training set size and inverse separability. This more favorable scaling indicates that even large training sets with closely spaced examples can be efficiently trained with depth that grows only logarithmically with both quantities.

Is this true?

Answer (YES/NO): YES